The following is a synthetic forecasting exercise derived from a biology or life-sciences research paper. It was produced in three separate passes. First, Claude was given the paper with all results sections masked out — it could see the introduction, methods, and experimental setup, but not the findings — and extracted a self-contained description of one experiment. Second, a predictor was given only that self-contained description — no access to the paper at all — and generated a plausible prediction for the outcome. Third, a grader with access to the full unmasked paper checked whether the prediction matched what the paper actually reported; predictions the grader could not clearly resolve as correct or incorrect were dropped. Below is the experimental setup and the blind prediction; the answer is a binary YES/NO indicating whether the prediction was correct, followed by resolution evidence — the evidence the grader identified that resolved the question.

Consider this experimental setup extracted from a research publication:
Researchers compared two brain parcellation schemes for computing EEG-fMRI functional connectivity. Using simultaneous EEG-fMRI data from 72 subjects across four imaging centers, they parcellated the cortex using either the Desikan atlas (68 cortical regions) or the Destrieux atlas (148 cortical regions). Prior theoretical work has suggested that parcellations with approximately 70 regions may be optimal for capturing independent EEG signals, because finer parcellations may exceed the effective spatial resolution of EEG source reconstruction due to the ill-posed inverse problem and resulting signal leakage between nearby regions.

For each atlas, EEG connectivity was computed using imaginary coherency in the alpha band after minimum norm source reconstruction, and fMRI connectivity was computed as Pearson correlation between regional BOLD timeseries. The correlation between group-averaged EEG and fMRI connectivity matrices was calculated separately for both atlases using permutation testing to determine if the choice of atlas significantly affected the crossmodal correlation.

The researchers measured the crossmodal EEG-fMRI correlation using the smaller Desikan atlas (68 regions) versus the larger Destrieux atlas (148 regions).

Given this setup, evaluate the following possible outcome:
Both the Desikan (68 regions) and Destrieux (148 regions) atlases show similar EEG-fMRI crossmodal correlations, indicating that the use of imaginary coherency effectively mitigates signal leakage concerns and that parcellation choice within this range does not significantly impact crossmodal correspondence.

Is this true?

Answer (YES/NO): NO